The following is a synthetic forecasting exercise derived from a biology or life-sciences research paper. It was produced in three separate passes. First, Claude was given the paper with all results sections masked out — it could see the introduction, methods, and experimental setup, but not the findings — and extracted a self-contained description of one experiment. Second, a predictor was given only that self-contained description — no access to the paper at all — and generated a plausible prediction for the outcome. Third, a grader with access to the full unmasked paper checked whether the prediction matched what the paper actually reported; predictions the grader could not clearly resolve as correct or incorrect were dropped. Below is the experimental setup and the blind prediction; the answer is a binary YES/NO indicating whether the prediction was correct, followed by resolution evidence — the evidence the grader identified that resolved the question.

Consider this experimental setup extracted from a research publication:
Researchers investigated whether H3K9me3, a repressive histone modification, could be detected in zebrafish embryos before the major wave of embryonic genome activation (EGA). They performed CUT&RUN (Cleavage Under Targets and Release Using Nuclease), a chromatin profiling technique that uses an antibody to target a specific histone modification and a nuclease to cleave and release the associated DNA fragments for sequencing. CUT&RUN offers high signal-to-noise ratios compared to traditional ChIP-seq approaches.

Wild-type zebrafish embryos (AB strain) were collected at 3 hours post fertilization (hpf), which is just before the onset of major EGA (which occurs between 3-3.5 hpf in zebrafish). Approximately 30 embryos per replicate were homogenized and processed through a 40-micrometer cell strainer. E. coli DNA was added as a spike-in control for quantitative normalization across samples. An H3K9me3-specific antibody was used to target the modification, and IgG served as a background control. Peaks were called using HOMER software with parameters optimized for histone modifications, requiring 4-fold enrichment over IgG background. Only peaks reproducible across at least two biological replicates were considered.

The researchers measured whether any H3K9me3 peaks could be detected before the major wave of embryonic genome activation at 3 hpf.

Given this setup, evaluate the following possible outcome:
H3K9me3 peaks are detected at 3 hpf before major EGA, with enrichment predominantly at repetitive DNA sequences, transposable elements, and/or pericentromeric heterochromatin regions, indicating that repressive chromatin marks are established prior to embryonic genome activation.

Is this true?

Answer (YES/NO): YES